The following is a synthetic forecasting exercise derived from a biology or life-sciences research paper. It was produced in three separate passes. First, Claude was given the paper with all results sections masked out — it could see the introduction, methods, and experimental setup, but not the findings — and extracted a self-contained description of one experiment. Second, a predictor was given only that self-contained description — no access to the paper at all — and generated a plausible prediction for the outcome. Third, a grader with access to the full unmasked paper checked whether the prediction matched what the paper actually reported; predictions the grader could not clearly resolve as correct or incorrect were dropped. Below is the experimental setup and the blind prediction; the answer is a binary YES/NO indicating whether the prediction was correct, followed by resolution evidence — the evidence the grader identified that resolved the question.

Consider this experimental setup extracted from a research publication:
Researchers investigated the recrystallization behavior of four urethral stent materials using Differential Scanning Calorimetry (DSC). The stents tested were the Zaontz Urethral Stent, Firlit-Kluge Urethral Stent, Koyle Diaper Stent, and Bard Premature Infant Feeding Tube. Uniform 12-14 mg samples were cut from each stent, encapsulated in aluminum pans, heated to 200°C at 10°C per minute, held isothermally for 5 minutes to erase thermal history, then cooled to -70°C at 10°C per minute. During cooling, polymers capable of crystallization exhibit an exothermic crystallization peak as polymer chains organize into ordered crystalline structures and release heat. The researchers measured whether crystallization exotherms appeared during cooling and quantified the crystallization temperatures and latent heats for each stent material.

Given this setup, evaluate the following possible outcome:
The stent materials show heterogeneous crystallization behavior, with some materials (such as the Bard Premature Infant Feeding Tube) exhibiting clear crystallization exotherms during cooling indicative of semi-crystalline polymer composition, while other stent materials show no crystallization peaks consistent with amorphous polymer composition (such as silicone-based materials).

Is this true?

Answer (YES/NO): NO